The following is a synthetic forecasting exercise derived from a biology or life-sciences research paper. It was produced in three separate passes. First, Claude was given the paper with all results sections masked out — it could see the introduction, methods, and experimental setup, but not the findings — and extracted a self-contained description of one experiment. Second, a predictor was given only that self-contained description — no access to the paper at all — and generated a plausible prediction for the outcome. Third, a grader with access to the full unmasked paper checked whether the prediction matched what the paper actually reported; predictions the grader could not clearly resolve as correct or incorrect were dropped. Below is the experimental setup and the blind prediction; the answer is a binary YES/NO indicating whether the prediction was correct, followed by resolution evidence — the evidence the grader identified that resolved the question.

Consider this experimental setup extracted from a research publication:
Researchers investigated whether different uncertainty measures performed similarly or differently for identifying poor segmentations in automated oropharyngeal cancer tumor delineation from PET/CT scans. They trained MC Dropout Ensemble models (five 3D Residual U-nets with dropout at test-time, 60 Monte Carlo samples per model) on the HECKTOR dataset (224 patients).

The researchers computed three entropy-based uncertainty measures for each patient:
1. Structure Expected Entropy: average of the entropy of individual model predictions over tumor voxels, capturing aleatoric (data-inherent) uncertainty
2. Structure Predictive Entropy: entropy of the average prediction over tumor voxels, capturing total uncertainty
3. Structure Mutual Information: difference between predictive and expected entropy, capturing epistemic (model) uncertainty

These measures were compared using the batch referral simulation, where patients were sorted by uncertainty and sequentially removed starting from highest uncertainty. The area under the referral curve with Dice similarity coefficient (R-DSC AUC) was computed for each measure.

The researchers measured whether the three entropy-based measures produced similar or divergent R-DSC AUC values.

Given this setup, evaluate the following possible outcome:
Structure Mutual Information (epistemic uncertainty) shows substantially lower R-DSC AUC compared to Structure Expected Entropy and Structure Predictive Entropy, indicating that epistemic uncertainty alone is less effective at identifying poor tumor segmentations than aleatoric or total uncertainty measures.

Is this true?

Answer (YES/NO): NO